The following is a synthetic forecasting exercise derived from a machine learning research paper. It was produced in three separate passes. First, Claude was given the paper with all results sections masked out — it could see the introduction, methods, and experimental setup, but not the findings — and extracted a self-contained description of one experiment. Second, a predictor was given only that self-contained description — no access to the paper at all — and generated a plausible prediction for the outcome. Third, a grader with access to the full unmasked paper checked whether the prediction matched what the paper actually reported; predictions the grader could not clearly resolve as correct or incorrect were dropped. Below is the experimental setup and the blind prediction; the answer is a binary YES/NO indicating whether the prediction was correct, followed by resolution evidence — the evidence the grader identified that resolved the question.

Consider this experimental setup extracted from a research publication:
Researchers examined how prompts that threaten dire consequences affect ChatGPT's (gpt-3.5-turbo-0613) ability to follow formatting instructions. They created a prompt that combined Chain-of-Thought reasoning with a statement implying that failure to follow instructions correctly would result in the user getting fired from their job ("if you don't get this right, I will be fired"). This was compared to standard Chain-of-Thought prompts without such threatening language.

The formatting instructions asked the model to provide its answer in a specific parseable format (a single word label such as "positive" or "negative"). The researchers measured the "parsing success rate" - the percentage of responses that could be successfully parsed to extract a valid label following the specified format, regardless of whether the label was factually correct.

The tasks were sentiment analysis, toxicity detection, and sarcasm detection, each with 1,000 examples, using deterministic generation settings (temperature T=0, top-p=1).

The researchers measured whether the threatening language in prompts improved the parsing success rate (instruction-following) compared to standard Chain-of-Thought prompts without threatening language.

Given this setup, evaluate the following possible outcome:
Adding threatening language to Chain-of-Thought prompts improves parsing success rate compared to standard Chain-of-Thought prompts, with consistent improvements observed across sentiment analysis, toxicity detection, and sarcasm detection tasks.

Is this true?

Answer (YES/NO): NO